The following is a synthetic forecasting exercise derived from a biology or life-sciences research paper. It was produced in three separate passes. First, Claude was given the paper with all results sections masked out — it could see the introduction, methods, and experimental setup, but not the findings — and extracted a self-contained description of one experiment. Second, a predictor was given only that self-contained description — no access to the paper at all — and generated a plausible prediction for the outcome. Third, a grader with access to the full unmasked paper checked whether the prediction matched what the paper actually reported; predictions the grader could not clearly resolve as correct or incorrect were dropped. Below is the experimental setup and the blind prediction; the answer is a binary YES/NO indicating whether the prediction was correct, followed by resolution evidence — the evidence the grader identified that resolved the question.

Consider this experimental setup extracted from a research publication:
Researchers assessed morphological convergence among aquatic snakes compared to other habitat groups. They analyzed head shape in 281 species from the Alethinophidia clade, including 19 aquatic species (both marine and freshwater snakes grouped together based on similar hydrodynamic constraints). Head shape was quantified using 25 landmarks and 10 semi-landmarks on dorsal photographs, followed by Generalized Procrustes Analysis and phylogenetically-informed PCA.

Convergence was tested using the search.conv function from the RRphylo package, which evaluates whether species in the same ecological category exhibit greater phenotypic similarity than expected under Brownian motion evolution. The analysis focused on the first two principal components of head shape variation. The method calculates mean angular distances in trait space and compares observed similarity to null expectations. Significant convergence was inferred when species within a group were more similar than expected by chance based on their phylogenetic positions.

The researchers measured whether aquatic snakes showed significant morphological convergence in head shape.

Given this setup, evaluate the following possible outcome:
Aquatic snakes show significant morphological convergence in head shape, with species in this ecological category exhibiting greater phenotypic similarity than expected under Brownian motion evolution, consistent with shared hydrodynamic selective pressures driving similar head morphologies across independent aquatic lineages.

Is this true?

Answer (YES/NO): YES